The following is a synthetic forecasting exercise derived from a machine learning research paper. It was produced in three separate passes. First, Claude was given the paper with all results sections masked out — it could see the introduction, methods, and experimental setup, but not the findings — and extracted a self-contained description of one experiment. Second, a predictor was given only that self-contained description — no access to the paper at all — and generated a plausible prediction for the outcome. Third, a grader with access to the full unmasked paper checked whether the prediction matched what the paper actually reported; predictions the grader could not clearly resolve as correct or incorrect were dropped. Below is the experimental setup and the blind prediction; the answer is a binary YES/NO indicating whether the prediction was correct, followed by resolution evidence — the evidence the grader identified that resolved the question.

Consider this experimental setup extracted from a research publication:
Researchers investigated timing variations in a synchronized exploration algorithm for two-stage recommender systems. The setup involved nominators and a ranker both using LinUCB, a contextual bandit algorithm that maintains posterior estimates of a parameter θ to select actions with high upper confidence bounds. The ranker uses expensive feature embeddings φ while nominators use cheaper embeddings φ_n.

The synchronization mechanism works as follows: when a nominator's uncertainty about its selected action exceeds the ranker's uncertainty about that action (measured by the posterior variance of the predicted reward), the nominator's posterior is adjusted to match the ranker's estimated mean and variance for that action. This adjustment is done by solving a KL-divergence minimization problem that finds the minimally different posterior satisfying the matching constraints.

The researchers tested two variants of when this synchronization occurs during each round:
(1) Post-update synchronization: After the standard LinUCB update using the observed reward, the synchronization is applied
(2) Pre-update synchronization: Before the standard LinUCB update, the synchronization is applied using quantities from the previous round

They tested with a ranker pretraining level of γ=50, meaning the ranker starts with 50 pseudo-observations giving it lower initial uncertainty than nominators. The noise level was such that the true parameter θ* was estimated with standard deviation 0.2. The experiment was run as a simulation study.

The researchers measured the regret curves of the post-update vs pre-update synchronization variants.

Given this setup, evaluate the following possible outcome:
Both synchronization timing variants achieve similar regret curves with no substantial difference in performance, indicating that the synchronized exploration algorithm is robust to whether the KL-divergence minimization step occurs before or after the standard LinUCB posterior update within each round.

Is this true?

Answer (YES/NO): YES